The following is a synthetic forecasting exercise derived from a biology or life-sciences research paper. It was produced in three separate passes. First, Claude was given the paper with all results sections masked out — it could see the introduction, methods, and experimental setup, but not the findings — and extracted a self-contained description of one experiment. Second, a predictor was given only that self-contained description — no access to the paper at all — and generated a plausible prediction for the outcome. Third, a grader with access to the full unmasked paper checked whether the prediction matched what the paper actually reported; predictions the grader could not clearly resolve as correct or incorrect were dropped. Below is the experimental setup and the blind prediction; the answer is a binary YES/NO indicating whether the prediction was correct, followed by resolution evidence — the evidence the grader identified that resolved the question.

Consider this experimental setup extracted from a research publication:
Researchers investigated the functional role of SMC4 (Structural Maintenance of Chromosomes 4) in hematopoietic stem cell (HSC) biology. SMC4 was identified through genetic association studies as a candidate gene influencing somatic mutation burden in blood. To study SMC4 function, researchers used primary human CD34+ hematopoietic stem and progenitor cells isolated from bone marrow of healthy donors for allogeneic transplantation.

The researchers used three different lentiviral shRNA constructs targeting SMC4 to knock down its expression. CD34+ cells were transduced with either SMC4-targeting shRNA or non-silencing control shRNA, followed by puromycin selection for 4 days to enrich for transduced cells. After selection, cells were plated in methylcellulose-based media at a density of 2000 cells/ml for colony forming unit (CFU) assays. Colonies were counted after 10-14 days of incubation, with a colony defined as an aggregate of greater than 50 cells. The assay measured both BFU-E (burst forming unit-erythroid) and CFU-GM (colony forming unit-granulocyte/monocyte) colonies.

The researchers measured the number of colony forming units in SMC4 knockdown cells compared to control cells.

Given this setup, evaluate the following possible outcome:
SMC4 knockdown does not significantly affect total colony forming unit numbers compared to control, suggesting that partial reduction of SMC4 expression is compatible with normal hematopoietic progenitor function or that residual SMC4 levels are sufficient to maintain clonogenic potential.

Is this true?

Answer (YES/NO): NO